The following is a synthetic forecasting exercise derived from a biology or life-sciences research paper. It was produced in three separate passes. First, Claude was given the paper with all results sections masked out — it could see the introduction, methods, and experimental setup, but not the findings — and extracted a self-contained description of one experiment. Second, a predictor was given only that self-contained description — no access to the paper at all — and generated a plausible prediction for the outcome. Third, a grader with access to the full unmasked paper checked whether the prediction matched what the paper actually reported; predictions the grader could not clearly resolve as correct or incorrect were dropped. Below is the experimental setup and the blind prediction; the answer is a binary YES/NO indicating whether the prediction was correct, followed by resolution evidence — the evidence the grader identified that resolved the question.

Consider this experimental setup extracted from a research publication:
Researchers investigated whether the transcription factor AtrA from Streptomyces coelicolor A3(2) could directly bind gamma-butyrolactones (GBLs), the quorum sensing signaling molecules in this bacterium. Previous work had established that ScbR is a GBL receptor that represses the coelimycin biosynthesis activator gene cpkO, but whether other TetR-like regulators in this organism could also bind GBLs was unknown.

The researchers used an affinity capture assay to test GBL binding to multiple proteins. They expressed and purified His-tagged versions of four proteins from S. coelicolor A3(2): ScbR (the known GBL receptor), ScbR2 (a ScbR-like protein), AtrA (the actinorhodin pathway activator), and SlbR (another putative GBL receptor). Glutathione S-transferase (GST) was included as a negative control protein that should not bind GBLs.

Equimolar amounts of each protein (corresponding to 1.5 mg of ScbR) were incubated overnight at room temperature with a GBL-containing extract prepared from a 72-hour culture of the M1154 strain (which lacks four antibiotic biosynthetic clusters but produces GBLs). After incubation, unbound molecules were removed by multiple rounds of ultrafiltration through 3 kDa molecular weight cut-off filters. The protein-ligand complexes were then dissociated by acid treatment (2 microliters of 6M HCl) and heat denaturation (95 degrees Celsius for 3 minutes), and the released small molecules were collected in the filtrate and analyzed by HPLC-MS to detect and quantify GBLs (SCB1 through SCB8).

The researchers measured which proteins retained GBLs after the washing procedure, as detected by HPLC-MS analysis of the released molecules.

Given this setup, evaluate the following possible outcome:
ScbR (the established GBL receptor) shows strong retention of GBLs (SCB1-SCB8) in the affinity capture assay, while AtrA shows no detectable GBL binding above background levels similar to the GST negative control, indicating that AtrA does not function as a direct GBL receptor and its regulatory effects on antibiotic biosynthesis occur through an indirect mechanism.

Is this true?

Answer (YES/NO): NO